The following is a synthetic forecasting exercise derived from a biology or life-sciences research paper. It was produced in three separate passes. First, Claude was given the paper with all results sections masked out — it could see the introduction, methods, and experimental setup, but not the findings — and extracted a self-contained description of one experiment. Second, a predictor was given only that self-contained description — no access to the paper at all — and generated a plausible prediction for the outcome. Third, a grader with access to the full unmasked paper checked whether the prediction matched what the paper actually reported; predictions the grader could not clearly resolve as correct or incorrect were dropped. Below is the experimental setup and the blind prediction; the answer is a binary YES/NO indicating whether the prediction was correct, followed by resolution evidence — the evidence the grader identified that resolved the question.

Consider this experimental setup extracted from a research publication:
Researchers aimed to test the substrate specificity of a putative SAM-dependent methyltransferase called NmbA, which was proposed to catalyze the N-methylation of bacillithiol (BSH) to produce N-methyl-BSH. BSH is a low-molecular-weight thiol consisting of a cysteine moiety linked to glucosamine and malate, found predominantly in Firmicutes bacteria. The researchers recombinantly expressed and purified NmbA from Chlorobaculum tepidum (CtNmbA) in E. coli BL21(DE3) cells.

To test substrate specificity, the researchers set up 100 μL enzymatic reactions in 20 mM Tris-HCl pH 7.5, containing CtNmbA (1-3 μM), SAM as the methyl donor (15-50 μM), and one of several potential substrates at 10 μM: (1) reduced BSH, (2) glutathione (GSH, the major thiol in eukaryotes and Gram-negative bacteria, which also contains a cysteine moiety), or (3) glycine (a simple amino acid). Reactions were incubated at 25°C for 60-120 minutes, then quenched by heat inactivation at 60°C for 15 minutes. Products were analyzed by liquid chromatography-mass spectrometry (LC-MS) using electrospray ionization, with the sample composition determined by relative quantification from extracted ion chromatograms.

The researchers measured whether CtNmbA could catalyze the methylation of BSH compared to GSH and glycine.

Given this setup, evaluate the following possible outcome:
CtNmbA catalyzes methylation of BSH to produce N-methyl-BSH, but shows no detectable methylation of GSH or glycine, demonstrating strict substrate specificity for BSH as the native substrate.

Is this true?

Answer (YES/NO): YES